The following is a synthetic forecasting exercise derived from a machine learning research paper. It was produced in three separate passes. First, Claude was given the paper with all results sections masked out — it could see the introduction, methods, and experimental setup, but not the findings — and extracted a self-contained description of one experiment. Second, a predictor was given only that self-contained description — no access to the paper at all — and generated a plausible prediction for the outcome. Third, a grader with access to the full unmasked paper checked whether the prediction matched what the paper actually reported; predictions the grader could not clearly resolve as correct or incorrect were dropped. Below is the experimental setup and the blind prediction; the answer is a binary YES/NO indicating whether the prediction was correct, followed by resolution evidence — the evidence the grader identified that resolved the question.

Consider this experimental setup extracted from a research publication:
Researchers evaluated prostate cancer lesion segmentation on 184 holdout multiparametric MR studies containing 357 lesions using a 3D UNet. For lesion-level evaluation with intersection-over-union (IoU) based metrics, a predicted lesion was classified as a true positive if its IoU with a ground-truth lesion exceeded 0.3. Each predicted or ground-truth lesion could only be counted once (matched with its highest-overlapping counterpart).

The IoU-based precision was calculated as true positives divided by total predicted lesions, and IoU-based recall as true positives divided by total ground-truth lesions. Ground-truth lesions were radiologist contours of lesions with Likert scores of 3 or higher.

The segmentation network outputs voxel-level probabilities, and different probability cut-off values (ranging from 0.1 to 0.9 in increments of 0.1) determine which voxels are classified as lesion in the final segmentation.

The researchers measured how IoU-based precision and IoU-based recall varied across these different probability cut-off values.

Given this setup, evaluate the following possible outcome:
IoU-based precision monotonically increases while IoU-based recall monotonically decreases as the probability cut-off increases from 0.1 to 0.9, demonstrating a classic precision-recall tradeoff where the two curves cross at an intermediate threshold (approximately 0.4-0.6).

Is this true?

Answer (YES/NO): NO